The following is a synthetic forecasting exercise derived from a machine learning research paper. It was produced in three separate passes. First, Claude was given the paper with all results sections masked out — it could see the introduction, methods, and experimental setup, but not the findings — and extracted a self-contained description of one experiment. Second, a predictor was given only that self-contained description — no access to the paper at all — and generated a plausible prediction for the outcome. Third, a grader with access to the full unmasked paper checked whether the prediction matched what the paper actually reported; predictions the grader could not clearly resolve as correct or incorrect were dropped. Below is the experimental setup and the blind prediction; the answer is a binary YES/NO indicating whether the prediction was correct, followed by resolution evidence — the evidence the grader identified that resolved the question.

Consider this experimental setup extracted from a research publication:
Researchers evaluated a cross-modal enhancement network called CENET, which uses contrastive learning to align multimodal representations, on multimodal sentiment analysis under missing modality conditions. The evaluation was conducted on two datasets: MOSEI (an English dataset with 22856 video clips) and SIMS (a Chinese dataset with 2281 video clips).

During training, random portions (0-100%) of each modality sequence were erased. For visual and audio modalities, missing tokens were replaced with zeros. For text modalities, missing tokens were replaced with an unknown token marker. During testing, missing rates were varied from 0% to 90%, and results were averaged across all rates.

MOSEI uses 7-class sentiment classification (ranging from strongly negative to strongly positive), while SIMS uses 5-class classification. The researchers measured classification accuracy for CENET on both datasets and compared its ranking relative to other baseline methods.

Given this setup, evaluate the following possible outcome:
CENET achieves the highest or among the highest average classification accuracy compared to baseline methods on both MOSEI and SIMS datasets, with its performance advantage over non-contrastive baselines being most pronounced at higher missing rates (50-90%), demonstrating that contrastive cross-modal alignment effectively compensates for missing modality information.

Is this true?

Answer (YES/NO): NO